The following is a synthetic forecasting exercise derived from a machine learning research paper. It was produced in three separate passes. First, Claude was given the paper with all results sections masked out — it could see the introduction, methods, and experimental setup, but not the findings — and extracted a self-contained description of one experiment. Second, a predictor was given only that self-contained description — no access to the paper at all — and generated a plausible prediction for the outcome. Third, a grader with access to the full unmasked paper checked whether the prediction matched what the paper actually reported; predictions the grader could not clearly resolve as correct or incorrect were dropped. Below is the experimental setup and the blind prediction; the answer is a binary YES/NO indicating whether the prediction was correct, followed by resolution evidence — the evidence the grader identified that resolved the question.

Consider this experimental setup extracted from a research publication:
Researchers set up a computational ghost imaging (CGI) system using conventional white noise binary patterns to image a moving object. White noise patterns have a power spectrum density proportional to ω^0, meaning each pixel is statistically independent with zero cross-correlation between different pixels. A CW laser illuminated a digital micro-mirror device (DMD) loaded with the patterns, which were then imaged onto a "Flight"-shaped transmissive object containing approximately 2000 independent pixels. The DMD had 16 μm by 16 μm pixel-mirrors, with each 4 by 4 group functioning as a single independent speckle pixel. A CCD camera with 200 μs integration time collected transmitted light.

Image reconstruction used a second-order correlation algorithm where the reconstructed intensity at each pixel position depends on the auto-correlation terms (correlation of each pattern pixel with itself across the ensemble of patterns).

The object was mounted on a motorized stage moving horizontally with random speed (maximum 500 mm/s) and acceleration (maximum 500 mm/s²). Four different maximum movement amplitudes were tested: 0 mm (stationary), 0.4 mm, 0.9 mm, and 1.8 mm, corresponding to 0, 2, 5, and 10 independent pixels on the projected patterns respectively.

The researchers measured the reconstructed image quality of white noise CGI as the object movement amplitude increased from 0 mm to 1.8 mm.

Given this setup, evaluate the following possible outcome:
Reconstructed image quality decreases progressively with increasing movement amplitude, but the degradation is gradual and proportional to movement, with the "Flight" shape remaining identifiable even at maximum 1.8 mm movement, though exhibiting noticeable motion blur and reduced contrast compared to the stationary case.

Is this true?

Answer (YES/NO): NO